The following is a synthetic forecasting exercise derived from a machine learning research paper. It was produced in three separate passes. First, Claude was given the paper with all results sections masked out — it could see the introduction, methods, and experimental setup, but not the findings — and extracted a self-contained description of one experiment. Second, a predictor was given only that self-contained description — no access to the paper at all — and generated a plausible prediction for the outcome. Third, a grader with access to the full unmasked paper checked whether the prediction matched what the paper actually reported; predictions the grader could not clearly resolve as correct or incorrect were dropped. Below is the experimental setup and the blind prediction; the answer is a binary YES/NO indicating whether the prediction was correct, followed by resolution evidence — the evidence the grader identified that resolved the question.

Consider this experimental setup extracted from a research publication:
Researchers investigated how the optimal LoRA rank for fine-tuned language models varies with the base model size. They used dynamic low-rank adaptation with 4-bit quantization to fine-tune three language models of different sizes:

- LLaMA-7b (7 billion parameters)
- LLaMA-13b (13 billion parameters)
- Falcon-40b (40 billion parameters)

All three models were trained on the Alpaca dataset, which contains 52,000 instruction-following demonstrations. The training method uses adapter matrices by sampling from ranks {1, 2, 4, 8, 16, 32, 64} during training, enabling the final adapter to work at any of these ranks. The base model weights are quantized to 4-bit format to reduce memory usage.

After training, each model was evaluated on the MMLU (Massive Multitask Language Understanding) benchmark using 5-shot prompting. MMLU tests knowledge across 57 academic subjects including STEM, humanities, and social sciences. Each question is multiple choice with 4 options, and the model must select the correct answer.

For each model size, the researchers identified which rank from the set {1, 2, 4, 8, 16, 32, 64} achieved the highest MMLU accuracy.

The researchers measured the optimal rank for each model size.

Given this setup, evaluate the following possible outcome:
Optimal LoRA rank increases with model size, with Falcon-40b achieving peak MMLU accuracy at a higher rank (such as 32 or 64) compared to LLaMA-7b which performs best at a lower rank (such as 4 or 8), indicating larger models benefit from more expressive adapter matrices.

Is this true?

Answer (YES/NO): NO